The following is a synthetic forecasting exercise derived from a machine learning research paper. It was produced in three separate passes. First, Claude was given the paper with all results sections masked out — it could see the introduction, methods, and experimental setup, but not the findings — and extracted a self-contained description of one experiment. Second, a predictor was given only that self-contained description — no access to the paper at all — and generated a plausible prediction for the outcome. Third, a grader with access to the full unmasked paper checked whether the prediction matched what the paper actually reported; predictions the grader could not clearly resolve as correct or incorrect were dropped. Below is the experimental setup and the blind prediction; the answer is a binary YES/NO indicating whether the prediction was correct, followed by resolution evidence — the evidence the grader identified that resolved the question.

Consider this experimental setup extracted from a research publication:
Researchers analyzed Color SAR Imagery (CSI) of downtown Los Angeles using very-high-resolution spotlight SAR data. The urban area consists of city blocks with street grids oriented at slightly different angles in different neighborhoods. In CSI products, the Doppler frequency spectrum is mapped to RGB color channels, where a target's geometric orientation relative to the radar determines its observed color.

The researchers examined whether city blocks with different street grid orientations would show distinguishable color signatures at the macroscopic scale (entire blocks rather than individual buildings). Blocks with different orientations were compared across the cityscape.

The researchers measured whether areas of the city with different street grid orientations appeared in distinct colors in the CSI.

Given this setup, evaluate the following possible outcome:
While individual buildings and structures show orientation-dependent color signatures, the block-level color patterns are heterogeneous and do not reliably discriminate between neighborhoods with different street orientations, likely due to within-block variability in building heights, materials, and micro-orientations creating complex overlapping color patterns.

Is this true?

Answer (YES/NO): NO